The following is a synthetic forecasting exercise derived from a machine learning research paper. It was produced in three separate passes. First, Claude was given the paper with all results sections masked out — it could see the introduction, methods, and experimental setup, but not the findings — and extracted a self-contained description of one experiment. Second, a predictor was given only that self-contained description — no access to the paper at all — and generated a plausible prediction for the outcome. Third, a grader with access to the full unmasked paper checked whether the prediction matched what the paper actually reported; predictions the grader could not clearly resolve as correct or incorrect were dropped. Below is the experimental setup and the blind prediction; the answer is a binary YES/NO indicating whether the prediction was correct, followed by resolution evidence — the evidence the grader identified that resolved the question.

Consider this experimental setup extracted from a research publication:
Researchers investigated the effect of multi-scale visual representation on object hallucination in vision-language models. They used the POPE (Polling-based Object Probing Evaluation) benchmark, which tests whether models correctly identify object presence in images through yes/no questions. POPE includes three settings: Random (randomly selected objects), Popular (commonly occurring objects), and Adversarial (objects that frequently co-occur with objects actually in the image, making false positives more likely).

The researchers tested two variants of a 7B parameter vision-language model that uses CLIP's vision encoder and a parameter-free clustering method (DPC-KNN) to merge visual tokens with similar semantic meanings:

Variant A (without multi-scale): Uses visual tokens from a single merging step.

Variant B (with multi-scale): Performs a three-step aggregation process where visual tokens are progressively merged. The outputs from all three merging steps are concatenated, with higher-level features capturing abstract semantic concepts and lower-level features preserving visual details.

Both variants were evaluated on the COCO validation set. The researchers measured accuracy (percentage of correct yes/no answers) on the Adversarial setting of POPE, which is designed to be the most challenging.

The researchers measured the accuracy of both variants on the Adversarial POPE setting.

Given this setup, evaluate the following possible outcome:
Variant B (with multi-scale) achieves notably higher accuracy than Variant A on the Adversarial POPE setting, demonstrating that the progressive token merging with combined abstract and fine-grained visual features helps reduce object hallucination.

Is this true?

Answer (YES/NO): YES